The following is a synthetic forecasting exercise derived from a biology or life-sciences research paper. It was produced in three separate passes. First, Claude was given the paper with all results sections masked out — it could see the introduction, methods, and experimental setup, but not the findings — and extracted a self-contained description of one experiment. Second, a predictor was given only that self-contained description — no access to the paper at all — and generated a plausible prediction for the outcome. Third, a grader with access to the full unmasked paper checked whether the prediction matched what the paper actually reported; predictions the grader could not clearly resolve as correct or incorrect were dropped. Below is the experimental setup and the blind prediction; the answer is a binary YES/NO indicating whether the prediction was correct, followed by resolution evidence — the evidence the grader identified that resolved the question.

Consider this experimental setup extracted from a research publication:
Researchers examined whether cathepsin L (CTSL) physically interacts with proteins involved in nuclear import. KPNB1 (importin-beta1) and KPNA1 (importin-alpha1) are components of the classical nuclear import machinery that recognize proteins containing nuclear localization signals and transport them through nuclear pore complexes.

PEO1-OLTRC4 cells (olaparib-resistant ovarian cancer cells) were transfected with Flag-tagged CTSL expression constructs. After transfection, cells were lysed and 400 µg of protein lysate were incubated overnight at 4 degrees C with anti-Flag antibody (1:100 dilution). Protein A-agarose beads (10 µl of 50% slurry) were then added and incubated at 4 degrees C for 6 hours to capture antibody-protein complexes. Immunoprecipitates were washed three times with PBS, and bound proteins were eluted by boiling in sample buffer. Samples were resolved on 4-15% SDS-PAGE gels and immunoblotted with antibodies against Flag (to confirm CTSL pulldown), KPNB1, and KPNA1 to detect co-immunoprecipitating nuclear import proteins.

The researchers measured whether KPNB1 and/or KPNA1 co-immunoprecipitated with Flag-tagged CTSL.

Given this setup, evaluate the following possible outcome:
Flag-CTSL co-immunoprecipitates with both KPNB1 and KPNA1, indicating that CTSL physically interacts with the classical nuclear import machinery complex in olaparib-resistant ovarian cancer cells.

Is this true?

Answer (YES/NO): NO